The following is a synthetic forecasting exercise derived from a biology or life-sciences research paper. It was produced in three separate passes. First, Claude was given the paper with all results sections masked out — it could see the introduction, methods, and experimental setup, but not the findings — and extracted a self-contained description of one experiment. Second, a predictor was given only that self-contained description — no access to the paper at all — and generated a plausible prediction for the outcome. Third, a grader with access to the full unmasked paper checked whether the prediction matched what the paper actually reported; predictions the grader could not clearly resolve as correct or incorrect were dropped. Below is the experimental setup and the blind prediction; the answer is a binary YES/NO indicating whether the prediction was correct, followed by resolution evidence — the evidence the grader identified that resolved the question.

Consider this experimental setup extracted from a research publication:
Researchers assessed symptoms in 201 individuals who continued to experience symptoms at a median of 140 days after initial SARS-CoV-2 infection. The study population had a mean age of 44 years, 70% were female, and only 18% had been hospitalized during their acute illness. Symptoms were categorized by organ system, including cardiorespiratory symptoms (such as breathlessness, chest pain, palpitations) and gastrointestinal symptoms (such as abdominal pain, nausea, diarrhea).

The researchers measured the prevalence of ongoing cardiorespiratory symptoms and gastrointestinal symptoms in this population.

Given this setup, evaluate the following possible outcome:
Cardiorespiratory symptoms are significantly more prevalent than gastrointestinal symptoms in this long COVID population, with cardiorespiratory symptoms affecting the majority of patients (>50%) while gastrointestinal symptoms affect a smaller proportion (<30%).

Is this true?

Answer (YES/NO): NO